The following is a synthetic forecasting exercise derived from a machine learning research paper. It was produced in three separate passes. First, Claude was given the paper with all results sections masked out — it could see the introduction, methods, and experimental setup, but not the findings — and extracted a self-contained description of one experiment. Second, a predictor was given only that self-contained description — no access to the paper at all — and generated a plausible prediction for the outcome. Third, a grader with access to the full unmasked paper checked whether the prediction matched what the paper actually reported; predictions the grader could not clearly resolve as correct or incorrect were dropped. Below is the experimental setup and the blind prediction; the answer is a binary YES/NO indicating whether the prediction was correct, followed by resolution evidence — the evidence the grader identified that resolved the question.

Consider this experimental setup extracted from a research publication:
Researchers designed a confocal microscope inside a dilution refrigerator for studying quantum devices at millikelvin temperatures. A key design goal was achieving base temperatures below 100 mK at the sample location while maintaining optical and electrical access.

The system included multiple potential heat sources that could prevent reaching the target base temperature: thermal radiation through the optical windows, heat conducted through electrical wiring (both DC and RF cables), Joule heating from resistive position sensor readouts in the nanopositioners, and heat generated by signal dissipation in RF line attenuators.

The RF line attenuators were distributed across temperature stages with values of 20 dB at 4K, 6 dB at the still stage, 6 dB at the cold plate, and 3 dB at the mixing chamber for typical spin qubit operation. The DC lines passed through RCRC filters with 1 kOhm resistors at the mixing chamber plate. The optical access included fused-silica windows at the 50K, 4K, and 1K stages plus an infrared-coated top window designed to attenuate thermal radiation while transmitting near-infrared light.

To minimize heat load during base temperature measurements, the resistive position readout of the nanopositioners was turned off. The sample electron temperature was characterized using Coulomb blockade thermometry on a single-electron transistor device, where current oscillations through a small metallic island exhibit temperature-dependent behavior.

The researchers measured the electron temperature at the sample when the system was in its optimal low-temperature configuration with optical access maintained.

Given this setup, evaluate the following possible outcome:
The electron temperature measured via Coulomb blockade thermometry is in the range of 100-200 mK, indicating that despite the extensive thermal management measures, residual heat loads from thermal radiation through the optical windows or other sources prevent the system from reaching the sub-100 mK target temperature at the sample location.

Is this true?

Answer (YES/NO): NO